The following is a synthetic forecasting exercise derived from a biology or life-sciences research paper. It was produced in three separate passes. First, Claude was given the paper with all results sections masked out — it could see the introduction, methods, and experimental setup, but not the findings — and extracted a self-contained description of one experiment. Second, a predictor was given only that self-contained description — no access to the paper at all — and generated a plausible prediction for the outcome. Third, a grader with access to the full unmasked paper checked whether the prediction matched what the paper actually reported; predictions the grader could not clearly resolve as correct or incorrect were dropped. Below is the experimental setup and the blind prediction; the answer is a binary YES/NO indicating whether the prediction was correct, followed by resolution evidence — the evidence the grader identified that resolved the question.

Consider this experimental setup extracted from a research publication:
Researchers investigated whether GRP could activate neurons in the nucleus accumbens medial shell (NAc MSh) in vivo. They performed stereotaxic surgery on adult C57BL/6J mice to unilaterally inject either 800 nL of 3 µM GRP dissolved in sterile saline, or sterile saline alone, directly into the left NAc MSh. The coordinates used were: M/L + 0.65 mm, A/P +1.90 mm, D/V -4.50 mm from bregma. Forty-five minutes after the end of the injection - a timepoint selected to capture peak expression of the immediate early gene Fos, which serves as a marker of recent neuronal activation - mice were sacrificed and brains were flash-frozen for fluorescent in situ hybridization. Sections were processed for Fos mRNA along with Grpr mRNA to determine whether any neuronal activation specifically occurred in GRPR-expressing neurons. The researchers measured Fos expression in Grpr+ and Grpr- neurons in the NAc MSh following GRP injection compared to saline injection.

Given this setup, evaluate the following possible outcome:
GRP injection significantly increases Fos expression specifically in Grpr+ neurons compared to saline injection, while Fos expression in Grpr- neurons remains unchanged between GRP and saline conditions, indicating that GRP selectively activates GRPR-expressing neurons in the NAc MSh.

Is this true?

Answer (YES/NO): YES